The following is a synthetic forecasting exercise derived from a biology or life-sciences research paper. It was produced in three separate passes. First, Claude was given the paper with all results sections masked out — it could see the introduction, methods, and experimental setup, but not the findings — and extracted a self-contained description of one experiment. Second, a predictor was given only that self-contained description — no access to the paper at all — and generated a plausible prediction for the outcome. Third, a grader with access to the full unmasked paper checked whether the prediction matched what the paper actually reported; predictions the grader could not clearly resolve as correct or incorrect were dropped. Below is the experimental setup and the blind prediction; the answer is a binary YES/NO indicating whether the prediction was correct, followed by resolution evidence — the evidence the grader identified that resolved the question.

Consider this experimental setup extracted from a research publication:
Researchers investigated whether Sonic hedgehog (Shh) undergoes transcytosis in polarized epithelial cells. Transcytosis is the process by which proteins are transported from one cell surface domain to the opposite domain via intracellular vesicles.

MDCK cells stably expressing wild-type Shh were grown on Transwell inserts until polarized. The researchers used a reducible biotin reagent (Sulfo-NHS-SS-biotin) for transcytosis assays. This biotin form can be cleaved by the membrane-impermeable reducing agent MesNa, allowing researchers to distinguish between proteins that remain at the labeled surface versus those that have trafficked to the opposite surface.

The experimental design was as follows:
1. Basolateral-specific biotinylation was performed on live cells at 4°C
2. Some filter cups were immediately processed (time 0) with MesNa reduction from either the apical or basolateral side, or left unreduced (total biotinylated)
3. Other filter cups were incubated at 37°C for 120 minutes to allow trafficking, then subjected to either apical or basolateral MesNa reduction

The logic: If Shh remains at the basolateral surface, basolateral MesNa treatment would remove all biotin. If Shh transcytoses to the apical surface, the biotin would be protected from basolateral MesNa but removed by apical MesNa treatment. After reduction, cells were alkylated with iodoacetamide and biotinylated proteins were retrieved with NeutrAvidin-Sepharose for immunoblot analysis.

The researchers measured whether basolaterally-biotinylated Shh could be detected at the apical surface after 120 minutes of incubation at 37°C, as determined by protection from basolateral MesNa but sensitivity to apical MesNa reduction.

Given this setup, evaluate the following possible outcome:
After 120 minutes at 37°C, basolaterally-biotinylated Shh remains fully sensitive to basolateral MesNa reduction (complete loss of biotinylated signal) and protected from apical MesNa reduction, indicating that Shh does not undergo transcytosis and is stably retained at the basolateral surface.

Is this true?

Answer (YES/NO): NO